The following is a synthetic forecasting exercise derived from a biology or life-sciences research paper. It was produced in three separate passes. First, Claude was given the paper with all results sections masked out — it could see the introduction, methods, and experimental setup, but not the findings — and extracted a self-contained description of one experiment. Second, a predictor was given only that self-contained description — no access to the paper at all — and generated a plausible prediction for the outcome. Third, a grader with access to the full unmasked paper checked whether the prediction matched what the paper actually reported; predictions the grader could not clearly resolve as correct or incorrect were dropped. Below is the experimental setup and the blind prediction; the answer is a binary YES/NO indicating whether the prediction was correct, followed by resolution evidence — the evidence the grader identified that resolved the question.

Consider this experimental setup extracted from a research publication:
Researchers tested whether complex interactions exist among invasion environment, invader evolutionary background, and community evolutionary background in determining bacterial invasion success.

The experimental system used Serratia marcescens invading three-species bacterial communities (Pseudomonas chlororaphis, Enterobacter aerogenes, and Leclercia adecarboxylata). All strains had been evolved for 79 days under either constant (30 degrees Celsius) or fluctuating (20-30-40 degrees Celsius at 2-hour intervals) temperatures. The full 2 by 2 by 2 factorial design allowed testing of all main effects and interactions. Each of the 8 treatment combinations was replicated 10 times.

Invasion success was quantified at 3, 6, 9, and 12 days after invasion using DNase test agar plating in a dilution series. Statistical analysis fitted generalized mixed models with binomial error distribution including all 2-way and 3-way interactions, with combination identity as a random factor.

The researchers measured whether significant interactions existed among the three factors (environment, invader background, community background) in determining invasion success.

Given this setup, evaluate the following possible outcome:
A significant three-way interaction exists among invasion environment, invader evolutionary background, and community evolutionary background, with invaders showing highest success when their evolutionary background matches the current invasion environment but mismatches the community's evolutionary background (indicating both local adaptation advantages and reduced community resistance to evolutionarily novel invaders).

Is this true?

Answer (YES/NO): NO